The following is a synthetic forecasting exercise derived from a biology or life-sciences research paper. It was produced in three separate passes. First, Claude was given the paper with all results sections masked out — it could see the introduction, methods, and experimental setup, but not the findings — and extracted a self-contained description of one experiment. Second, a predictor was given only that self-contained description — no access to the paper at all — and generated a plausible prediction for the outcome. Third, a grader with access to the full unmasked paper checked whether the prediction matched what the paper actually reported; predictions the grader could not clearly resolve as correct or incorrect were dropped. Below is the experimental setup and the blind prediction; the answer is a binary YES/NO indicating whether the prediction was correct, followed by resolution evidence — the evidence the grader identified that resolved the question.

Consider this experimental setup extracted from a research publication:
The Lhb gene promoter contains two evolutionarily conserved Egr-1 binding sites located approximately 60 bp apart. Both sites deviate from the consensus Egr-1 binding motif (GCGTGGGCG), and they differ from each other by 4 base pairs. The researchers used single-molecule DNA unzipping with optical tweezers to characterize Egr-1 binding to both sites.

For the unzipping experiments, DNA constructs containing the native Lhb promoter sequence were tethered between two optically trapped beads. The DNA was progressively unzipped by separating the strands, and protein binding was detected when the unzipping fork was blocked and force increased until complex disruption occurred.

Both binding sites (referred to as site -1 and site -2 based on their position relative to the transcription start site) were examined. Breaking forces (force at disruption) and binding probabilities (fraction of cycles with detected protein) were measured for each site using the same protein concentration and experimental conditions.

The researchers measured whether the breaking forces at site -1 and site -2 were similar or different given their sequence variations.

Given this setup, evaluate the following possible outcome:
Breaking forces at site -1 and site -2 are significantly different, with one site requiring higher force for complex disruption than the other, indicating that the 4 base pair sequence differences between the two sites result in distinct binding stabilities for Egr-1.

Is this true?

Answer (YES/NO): YES